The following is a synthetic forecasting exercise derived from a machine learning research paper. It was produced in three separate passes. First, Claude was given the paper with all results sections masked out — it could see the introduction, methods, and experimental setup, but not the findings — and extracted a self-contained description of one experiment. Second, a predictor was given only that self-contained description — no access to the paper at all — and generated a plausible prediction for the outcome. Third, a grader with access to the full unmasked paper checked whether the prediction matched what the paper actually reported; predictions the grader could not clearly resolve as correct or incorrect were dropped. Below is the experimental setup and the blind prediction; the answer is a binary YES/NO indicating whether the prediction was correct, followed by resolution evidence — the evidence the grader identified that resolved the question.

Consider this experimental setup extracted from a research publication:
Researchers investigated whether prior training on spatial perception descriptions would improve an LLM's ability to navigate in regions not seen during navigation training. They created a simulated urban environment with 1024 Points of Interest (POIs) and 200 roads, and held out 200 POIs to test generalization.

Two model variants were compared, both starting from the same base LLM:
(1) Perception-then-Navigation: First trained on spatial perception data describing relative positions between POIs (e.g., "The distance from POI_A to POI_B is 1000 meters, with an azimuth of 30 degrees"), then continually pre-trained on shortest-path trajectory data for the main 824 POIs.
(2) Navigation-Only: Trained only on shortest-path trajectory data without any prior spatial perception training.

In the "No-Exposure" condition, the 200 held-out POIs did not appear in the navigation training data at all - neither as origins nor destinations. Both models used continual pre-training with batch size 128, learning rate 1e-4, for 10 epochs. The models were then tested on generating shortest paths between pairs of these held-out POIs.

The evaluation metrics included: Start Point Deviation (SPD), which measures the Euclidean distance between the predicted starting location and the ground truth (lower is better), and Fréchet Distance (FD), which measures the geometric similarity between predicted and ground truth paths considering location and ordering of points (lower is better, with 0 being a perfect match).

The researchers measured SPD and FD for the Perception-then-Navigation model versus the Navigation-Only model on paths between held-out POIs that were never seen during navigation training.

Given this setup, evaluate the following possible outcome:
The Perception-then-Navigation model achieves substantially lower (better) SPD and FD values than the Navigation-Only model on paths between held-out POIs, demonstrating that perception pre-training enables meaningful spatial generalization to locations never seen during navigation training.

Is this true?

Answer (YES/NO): YES